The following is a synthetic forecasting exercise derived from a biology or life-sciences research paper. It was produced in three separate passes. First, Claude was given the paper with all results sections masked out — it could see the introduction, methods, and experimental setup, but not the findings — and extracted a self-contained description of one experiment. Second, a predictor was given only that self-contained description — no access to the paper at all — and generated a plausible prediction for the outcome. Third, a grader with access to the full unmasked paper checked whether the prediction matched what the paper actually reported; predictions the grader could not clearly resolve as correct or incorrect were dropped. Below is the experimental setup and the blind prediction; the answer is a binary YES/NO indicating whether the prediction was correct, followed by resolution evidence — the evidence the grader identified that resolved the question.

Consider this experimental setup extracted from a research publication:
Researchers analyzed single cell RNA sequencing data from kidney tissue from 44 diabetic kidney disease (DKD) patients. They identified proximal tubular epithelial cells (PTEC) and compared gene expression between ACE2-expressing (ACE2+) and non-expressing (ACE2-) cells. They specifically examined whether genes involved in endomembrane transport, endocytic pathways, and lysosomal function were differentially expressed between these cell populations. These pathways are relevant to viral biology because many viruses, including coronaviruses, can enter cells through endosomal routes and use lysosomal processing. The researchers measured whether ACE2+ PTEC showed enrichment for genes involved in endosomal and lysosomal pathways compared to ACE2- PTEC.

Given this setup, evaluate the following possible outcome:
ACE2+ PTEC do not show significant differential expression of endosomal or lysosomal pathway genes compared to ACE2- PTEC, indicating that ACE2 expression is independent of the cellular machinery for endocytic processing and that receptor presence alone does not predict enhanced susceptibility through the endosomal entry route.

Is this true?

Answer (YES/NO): NO